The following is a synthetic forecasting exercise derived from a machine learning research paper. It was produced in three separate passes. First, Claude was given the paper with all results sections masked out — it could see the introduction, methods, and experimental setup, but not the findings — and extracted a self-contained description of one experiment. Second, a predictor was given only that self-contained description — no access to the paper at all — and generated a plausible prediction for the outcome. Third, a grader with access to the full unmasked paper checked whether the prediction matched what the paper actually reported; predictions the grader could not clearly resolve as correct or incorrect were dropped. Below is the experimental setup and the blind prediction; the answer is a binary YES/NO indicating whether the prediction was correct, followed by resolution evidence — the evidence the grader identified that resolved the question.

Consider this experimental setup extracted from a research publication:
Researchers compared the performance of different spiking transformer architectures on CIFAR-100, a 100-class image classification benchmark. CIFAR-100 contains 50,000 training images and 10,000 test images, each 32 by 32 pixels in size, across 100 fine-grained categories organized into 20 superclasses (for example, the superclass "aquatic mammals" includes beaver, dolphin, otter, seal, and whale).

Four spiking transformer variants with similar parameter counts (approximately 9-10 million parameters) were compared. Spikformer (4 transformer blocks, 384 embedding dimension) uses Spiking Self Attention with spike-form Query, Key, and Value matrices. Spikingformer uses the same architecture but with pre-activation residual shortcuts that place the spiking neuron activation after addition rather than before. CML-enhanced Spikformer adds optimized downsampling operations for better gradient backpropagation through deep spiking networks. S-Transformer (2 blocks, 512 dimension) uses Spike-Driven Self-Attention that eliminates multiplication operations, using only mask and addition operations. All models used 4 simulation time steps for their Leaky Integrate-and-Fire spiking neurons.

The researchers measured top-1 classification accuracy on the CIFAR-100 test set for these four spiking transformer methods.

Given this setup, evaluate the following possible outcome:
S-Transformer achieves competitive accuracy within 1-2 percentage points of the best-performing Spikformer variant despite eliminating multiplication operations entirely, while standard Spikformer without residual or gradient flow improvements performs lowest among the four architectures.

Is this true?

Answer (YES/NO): NO